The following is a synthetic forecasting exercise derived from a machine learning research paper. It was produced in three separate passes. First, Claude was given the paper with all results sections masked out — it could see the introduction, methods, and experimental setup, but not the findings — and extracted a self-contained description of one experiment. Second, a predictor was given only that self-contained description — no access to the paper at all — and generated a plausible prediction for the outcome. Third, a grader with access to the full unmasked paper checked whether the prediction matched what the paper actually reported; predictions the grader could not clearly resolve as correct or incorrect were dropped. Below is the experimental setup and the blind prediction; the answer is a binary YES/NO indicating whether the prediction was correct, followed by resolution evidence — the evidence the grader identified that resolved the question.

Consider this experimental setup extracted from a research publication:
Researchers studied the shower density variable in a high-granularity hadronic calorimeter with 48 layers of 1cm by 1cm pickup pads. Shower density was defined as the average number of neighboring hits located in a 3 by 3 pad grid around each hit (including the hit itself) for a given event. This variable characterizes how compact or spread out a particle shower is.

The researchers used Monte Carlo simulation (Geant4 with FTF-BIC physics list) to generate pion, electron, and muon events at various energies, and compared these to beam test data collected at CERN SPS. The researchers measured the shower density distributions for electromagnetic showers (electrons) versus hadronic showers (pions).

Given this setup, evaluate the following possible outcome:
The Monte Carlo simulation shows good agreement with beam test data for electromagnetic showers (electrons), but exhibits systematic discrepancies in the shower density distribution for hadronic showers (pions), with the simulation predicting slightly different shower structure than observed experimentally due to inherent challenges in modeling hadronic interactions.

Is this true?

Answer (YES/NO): NO